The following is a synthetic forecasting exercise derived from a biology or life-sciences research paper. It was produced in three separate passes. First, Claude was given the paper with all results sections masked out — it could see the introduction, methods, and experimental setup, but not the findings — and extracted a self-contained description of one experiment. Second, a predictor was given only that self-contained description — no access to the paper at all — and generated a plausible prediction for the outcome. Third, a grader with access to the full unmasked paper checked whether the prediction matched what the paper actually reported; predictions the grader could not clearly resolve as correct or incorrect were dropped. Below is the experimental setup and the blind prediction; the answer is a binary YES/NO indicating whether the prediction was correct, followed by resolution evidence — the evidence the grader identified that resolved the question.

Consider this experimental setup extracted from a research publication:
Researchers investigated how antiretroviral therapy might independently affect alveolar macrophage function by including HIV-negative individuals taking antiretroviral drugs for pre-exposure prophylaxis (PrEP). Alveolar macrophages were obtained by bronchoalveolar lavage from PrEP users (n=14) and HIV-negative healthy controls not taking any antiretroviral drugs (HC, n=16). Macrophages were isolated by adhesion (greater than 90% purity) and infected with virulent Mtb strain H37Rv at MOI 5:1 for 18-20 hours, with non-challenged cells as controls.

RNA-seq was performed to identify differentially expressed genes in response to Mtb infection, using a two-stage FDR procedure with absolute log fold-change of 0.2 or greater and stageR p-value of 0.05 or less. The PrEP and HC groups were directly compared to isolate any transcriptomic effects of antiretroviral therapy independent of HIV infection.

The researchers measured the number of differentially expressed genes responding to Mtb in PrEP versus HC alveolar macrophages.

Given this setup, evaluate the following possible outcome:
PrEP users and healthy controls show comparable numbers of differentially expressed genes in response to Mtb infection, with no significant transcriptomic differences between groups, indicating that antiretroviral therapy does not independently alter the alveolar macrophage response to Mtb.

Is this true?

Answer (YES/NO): NO